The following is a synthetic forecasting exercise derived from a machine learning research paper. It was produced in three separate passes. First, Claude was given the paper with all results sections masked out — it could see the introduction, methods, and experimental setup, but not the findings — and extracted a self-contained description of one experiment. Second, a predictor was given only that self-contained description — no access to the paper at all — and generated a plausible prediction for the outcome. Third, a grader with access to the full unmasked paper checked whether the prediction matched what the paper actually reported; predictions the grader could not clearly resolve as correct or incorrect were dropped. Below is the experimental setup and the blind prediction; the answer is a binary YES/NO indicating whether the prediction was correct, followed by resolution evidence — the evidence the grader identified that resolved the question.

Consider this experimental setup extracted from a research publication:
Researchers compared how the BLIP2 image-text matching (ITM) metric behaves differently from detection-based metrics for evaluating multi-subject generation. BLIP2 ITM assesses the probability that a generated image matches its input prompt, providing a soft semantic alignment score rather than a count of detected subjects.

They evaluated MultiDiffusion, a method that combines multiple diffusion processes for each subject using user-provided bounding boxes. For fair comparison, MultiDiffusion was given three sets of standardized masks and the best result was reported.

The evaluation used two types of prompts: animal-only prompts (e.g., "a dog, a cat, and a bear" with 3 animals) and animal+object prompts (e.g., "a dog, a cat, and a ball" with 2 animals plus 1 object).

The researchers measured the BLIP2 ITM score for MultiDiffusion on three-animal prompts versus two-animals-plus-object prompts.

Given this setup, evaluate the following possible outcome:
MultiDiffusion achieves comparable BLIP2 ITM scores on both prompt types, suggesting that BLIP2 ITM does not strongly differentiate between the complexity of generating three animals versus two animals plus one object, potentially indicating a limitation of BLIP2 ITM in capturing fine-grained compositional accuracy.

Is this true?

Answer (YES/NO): NO